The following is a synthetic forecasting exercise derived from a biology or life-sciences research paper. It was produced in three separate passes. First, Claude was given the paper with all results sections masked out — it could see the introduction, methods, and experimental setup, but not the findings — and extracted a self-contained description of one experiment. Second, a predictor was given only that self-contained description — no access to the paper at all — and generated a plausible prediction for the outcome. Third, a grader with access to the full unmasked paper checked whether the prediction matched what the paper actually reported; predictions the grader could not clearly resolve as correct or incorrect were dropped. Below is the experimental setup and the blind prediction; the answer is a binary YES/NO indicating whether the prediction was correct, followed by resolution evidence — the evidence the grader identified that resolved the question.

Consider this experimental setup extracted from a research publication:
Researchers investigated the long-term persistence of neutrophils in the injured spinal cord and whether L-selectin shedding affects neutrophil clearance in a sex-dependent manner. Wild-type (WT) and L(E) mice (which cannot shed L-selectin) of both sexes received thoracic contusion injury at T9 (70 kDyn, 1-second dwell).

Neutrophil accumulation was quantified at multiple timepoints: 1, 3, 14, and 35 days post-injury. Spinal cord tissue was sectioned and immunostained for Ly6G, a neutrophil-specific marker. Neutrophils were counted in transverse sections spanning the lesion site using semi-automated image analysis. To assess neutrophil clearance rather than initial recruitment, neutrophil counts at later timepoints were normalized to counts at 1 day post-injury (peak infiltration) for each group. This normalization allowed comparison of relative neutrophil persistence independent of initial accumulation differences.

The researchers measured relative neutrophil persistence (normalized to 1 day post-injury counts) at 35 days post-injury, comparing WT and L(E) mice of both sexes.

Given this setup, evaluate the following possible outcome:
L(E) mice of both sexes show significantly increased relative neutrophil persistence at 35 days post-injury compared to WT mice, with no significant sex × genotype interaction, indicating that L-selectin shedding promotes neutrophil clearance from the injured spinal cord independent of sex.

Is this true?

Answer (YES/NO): NO